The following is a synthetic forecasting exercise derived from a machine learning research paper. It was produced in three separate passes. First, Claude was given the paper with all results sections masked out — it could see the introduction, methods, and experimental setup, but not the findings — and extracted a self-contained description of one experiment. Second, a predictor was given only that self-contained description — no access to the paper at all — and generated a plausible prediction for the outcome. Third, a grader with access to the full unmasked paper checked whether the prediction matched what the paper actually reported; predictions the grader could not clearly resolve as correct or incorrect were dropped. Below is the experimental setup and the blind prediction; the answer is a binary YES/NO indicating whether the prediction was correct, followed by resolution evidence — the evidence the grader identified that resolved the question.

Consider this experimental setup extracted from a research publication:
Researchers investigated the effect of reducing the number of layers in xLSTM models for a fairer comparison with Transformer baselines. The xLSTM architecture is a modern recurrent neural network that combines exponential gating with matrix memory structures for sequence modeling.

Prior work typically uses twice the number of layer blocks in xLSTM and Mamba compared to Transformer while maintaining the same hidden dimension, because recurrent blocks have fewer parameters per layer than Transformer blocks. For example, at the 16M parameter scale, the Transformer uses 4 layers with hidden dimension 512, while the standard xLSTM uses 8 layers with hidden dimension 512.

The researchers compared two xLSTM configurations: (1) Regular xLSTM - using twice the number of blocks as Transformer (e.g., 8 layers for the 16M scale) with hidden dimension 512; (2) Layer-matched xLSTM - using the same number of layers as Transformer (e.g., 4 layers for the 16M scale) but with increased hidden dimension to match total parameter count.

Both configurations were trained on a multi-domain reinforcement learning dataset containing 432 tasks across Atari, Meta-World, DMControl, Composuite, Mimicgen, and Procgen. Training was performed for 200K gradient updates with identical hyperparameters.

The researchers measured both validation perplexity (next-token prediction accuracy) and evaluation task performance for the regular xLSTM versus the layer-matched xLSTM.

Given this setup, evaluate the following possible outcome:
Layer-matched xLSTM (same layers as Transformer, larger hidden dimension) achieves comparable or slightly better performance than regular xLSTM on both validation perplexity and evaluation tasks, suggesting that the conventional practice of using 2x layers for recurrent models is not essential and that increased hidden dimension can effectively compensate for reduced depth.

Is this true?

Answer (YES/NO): NO